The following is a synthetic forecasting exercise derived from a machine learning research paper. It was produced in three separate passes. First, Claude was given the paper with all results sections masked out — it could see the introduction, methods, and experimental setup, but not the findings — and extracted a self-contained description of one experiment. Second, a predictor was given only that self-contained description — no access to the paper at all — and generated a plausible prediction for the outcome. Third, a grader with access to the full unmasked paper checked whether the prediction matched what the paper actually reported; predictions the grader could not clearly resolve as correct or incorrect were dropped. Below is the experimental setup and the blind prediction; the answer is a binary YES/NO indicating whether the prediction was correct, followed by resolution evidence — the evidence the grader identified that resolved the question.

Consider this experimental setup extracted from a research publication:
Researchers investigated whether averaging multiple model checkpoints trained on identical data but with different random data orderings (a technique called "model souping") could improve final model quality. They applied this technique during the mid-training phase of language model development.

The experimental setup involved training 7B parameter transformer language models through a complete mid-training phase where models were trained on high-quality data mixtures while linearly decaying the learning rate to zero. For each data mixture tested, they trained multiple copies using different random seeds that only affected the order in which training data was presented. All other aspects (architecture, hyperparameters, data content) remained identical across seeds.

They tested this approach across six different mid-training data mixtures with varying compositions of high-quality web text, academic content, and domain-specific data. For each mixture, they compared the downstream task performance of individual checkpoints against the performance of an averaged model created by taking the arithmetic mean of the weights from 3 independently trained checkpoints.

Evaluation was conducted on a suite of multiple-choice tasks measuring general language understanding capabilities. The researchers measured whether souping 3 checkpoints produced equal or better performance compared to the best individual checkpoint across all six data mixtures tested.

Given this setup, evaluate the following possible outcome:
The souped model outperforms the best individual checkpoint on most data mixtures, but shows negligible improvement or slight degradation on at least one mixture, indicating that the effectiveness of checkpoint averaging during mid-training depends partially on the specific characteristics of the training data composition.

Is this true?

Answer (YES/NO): NO